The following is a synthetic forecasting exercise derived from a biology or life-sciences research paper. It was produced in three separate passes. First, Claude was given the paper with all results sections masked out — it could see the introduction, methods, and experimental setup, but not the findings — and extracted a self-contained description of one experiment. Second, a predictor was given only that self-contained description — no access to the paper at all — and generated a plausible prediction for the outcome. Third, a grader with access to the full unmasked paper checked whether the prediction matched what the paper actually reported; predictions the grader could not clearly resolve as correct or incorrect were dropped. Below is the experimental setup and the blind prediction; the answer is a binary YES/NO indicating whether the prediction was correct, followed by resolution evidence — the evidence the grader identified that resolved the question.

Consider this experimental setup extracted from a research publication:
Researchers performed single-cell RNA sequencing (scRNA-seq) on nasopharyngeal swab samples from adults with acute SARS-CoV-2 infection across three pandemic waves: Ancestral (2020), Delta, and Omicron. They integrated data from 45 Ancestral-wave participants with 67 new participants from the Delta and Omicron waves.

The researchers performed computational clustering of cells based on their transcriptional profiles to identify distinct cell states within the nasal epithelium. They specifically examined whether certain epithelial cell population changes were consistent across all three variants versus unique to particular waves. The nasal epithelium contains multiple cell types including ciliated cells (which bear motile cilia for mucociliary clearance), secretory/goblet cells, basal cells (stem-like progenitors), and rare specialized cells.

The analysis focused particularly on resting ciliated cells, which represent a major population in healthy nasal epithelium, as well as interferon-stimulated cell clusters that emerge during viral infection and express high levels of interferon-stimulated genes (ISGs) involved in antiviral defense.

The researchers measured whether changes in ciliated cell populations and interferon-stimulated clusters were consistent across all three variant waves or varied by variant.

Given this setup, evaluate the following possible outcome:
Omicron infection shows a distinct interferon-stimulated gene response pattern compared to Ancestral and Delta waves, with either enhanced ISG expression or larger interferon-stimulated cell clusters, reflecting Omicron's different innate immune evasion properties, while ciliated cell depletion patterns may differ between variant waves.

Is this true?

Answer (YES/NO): NO